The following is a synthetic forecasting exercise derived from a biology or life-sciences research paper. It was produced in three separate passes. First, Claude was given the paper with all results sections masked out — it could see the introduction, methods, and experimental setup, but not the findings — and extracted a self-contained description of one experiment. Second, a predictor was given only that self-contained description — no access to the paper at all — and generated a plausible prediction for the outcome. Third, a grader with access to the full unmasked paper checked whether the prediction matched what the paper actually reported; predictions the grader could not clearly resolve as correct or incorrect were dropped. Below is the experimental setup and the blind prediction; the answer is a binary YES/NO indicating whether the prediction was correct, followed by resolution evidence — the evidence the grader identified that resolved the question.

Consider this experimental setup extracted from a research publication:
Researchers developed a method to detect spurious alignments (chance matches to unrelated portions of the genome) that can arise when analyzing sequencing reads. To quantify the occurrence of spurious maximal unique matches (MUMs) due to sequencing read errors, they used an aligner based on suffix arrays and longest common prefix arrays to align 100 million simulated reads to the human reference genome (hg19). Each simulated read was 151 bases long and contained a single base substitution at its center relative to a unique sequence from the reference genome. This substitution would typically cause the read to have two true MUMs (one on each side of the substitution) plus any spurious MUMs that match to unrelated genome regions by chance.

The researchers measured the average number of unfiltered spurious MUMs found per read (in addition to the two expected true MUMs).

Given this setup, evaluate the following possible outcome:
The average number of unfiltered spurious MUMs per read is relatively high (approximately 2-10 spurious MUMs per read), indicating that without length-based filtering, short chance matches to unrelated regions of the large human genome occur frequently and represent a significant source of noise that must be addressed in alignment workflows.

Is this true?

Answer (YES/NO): YES